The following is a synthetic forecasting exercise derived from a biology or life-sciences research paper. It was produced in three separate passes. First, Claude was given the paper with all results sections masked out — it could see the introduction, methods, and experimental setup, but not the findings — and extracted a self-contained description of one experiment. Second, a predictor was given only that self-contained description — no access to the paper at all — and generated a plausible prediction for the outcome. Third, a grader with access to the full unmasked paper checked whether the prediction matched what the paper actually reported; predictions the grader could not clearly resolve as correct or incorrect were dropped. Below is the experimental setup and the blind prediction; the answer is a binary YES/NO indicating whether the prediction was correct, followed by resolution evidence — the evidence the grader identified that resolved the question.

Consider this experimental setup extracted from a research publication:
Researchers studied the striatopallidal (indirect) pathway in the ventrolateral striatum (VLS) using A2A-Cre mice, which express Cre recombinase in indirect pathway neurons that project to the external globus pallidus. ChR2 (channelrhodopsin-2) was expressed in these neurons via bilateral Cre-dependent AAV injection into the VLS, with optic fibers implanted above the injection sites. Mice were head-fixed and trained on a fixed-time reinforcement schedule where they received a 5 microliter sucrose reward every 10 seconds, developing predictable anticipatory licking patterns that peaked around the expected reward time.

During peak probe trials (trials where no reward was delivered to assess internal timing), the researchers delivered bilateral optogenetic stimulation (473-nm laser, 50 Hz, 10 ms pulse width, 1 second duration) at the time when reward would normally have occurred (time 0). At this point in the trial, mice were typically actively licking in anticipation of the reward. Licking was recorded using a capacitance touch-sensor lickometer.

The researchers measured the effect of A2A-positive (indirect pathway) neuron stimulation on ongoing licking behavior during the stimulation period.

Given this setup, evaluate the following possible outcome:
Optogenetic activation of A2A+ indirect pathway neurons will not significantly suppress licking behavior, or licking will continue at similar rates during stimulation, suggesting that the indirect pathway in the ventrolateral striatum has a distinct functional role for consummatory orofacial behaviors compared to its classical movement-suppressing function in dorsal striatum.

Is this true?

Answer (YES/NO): NO